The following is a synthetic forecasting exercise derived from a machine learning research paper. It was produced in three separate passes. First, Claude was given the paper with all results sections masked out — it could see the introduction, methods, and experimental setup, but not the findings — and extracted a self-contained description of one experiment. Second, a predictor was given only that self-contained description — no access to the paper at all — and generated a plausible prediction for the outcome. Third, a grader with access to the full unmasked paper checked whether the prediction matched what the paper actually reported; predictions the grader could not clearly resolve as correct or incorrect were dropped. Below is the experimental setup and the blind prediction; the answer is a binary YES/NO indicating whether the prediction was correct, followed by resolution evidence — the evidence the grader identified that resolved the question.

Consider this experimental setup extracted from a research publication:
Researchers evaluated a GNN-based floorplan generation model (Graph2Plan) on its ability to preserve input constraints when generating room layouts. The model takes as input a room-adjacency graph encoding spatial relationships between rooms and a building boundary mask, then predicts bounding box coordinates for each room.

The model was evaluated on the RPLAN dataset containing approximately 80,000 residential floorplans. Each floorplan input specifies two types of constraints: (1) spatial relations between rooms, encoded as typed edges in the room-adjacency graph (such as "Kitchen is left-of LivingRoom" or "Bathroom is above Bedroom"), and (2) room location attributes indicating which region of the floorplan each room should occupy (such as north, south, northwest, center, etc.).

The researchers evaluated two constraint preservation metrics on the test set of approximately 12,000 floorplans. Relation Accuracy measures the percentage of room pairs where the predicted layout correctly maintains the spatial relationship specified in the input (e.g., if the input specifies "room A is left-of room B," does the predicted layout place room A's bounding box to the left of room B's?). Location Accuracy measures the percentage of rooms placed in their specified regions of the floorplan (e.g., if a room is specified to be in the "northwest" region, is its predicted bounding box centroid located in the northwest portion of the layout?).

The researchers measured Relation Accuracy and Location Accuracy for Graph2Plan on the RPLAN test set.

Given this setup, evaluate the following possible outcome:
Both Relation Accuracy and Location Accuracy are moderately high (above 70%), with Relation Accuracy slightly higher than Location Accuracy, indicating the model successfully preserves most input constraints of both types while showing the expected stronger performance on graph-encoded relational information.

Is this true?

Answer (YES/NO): NO